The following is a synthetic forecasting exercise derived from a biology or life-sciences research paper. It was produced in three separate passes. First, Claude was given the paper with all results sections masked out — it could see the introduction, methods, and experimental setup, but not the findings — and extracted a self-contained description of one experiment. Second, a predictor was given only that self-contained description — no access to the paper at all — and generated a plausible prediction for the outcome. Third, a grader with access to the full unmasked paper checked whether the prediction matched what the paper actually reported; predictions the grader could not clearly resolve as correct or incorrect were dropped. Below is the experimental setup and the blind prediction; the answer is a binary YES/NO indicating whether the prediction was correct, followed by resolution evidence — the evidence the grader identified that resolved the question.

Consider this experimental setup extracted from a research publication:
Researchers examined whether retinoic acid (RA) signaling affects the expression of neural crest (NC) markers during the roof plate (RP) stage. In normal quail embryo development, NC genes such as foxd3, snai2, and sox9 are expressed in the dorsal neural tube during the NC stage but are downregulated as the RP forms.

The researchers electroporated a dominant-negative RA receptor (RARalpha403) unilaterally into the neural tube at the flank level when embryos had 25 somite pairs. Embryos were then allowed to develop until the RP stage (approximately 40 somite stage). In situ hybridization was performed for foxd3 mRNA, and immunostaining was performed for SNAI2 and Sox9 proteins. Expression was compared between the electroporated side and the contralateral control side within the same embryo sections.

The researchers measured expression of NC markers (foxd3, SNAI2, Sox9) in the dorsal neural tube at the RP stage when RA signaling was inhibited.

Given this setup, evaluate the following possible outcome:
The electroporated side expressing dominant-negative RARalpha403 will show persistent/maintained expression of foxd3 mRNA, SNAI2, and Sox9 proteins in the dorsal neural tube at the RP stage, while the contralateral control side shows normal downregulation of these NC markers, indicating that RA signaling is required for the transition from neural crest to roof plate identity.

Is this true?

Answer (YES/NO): YES